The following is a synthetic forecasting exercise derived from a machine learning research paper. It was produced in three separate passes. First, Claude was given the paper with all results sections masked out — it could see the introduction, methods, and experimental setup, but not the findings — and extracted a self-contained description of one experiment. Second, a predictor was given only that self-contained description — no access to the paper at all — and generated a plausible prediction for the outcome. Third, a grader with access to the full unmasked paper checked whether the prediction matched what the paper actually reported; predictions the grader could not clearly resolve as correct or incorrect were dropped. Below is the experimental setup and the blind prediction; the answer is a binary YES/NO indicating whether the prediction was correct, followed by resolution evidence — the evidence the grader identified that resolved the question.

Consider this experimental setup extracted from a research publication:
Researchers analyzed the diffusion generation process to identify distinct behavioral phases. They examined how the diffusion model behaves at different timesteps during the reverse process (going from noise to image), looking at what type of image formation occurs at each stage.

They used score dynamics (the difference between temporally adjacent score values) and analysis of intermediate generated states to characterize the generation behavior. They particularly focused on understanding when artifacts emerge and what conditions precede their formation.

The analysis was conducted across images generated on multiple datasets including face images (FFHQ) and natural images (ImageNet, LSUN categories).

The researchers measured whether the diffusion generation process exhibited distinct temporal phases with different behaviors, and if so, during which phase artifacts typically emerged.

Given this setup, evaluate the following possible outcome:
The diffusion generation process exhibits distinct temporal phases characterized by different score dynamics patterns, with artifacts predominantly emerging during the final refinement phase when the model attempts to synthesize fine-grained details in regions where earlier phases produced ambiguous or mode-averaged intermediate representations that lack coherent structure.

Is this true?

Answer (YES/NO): NO